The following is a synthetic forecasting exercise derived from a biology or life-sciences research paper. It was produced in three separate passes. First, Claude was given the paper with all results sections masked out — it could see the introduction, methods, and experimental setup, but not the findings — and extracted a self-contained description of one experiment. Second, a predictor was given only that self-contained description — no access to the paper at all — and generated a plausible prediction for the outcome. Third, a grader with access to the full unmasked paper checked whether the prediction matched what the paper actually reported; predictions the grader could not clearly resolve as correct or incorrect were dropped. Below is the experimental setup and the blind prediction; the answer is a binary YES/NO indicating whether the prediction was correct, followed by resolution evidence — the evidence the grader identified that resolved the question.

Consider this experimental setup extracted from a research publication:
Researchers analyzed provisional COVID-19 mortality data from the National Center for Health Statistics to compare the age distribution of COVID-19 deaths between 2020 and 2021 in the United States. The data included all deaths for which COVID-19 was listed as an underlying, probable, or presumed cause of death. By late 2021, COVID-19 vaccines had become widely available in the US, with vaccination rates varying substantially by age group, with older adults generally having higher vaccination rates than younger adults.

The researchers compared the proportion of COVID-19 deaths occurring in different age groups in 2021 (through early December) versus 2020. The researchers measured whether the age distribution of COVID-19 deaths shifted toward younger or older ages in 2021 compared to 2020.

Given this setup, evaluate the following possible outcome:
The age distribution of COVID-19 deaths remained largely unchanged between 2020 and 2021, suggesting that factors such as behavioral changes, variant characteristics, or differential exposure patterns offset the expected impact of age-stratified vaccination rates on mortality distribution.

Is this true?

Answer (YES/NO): NO